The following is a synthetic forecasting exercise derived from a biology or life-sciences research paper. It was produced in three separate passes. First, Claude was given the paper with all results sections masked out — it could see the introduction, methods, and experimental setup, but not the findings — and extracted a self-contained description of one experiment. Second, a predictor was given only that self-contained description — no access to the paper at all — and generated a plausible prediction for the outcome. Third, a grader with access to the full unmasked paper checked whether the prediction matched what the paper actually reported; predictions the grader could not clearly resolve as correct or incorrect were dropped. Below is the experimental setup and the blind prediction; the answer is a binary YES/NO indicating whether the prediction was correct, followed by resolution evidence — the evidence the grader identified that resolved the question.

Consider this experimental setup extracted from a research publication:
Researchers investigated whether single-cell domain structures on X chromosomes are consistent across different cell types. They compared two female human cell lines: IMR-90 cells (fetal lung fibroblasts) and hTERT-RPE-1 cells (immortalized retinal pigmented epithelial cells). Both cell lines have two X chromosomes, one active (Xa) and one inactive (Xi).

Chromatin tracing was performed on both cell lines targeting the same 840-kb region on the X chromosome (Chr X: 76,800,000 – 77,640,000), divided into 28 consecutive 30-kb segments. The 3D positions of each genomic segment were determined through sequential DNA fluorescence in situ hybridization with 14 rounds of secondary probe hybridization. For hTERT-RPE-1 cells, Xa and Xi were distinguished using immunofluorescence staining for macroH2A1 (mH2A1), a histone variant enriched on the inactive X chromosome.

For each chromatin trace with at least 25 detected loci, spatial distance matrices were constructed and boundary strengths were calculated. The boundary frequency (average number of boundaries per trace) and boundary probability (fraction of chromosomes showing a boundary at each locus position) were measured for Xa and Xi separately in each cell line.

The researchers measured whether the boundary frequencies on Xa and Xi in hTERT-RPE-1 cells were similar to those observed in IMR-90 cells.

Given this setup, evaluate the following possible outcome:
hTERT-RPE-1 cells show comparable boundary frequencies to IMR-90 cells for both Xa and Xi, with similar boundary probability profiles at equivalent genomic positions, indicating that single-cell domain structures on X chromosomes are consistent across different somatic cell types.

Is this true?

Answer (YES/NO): YES